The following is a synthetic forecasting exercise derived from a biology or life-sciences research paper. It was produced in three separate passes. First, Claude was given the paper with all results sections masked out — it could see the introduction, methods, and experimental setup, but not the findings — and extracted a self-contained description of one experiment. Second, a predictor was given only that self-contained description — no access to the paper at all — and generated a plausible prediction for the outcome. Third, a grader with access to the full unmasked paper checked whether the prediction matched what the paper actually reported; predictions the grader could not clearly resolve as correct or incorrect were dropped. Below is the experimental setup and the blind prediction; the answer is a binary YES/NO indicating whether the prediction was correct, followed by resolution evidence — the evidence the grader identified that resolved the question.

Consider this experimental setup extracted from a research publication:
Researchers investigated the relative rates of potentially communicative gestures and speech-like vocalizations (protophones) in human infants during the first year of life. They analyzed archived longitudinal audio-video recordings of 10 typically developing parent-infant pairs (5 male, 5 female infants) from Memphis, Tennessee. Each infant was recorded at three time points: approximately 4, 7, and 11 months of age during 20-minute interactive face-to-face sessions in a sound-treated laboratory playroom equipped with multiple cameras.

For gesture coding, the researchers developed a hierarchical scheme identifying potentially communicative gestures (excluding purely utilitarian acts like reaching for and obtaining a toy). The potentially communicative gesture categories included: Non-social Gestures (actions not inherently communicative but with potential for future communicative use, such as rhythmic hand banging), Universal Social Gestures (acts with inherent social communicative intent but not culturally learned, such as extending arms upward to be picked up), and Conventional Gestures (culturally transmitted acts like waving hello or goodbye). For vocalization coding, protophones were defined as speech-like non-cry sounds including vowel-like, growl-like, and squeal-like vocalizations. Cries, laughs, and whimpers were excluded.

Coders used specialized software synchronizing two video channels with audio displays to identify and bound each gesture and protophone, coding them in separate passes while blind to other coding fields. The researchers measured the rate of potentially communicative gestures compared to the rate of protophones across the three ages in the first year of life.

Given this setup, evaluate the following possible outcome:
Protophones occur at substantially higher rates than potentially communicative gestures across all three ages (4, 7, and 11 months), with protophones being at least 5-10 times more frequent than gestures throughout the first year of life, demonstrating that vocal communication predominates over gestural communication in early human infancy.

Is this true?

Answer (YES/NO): NO